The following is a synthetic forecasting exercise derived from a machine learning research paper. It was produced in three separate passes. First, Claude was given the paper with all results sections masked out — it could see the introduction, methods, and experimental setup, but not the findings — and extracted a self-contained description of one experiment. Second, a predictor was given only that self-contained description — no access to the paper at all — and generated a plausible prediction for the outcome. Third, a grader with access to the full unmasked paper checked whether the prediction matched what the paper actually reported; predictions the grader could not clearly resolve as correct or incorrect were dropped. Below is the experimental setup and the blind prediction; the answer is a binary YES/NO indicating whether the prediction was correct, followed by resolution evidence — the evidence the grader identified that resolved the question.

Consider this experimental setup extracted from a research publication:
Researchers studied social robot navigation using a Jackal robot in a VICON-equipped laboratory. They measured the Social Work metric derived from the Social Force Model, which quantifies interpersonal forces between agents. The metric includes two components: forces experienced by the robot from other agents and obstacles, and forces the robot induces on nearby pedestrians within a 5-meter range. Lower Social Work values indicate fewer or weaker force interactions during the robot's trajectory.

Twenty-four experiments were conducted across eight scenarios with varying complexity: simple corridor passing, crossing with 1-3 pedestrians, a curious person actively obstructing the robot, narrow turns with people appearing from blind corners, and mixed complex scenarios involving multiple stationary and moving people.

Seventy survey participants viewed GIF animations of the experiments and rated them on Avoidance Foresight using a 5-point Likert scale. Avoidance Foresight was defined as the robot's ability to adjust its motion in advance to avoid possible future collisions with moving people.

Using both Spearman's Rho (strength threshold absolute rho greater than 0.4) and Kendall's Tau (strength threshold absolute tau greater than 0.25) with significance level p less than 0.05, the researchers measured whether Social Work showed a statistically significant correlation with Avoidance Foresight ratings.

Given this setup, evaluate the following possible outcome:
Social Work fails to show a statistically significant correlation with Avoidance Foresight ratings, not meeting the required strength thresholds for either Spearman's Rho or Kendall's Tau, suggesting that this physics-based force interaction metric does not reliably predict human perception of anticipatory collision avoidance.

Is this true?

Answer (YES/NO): YES